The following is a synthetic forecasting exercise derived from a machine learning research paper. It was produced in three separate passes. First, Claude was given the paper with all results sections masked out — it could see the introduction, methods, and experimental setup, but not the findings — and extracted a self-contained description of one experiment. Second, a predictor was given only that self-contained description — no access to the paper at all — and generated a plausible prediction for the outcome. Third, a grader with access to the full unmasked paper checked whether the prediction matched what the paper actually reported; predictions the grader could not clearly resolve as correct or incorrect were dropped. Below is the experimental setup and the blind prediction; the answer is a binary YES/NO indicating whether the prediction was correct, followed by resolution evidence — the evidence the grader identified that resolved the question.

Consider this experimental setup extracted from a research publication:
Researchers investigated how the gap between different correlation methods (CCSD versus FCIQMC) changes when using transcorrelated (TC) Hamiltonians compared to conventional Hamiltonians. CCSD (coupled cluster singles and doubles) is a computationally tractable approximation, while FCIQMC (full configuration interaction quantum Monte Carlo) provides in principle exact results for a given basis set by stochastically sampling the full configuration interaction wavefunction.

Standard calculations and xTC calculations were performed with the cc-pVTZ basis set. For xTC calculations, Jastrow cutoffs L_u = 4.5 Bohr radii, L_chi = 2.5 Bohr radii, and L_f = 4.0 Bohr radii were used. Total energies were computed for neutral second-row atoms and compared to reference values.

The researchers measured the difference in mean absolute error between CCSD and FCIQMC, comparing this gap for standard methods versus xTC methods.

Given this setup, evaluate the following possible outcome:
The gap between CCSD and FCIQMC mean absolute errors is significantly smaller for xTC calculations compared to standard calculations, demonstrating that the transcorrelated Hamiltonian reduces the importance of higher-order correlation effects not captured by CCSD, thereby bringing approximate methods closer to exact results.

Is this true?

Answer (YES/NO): YES